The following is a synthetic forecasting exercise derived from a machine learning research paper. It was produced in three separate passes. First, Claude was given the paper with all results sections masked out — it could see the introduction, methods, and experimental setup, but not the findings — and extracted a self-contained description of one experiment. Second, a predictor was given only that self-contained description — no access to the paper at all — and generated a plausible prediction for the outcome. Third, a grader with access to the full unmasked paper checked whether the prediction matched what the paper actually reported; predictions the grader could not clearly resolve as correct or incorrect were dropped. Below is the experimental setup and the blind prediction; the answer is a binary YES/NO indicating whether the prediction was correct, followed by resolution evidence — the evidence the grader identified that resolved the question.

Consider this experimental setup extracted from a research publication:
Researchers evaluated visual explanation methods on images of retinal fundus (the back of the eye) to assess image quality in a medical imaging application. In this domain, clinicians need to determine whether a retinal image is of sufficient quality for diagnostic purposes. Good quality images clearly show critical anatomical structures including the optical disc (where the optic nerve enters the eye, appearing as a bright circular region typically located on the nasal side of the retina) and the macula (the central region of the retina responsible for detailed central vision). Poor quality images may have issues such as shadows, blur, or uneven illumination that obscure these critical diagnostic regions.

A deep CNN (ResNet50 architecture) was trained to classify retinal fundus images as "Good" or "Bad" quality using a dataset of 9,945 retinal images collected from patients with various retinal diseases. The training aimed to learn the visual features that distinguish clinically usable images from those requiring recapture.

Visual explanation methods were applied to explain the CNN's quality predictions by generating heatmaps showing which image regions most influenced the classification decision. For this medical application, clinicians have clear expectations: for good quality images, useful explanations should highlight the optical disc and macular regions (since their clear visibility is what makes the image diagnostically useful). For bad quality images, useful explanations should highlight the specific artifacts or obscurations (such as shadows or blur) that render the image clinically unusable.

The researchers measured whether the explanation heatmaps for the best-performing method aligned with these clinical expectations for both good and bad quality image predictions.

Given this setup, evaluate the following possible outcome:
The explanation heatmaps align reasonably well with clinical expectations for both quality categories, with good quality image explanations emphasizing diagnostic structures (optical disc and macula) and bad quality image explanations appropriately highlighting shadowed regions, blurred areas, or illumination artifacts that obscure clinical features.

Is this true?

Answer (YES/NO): YES